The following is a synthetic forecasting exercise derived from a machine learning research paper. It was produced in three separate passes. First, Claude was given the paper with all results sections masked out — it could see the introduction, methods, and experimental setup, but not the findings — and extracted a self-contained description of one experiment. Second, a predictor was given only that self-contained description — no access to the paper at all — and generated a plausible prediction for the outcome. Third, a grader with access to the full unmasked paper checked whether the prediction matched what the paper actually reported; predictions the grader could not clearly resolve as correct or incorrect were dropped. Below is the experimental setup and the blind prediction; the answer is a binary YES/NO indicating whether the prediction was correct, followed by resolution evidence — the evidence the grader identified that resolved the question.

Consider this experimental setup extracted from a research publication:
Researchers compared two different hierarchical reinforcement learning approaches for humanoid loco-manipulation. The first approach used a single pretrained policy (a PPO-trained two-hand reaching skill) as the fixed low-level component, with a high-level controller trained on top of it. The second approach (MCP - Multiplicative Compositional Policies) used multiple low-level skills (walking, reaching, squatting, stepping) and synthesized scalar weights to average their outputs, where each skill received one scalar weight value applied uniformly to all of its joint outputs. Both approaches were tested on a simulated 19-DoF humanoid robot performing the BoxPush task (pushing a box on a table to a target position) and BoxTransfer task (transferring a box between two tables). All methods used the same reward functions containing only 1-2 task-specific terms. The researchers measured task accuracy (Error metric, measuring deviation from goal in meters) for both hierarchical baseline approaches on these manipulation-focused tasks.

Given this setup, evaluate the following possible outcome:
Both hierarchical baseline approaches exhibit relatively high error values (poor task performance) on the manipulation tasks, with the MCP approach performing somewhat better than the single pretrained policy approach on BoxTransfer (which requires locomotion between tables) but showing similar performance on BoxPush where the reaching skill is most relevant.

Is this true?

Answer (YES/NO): NO